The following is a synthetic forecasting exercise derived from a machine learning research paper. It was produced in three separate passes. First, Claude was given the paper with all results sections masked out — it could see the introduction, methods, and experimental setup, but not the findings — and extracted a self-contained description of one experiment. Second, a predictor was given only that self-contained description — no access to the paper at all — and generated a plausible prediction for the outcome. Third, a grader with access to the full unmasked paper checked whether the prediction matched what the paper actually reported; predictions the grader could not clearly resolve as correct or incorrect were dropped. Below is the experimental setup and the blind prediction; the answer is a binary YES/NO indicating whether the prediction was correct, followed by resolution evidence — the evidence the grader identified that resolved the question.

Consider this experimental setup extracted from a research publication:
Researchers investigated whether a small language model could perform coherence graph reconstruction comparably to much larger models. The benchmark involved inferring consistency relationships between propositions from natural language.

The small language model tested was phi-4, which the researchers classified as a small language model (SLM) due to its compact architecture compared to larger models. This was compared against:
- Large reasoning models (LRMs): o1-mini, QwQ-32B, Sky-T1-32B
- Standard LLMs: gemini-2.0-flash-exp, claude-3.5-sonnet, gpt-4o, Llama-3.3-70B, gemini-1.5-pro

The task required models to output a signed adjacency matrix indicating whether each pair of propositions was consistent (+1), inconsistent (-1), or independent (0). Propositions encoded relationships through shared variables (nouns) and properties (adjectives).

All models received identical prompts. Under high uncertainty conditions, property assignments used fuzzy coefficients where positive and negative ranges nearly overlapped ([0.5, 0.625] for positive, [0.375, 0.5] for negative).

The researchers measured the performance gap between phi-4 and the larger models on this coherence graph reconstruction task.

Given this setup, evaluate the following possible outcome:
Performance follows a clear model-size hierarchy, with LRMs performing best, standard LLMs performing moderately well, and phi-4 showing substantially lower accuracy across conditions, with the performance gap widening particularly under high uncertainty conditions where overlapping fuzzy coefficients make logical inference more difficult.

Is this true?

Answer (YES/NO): NO